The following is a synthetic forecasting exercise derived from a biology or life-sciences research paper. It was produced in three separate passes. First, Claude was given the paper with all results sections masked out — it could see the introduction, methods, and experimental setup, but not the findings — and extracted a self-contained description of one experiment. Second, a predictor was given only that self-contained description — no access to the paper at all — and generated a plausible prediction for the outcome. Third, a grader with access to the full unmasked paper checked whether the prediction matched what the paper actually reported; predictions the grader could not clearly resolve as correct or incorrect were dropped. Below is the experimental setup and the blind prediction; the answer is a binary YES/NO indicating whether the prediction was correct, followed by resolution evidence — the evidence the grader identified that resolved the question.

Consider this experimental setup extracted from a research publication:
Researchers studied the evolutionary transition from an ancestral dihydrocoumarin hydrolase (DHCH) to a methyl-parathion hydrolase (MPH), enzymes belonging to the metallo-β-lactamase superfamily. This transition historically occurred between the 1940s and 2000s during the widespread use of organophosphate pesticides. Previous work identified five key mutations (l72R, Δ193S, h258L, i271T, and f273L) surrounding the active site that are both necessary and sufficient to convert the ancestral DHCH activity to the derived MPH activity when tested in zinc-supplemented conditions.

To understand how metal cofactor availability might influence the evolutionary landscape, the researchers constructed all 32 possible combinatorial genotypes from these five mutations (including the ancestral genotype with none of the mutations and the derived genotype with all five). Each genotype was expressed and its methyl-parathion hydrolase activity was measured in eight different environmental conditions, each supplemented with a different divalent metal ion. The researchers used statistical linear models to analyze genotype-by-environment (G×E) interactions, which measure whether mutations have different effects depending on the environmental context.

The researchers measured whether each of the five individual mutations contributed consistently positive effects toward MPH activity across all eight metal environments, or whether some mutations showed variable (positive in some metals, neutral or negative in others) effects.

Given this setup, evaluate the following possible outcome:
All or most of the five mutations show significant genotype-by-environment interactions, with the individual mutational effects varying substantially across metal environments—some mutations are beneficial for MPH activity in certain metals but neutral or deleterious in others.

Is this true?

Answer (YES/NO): YES